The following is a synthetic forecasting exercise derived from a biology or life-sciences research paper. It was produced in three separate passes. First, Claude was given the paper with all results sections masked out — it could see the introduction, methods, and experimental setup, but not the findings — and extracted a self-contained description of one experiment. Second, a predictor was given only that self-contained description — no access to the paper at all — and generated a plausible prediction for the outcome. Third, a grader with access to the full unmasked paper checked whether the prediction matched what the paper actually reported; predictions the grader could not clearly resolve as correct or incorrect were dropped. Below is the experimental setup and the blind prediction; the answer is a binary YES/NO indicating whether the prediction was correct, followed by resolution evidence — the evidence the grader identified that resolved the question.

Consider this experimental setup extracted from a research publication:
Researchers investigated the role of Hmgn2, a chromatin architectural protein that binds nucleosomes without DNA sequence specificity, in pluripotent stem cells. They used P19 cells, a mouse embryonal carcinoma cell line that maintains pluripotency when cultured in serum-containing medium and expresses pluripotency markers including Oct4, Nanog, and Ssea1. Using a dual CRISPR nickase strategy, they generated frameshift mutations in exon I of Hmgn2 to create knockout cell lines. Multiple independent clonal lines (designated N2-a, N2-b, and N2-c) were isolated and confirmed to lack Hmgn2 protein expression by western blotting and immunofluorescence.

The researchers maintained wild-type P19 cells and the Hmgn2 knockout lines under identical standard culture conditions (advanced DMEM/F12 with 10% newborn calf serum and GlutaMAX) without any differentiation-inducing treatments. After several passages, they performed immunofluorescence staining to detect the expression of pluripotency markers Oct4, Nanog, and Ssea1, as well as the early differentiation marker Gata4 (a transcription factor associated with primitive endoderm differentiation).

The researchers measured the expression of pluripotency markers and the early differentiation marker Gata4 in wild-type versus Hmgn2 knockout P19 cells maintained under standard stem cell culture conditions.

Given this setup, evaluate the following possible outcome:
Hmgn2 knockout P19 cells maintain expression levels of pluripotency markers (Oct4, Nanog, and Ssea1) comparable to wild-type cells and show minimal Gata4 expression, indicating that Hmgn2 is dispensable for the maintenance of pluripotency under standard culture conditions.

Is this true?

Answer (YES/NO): NO